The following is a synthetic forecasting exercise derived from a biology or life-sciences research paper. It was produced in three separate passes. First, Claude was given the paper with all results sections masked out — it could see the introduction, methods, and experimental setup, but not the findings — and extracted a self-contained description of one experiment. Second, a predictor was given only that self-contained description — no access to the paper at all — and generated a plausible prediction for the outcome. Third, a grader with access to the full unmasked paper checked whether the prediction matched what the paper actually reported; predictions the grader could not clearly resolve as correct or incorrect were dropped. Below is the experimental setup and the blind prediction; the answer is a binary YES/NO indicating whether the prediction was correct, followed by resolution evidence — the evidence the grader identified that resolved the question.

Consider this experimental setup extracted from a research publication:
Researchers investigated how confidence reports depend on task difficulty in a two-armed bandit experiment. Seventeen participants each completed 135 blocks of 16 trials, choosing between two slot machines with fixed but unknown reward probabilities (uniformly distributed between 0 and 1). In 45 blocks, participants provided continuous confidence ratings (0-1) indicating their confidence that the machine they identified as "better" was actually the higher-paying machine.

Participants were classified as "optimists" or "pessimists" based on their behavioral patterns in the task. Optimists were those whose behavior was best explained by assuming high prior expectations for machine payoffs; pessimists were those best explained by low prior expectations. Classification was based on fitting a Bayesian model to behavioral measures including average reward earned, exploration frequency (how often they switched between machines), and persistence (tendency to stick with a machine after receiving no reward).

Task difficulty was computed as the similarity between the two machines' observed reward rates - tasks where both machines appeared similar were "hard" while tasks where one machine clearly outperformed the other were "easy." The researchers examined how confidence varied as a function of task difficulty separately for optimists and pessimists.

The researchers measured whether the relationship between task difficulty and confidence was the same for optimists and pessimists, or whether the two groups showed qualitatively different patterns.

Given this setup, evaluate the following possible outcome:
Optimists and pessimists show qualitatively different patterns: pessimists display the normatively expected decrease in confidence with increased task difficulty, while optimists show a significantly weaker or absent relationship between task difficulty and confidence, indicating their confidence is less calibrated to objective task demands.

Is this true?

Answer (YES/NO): NO